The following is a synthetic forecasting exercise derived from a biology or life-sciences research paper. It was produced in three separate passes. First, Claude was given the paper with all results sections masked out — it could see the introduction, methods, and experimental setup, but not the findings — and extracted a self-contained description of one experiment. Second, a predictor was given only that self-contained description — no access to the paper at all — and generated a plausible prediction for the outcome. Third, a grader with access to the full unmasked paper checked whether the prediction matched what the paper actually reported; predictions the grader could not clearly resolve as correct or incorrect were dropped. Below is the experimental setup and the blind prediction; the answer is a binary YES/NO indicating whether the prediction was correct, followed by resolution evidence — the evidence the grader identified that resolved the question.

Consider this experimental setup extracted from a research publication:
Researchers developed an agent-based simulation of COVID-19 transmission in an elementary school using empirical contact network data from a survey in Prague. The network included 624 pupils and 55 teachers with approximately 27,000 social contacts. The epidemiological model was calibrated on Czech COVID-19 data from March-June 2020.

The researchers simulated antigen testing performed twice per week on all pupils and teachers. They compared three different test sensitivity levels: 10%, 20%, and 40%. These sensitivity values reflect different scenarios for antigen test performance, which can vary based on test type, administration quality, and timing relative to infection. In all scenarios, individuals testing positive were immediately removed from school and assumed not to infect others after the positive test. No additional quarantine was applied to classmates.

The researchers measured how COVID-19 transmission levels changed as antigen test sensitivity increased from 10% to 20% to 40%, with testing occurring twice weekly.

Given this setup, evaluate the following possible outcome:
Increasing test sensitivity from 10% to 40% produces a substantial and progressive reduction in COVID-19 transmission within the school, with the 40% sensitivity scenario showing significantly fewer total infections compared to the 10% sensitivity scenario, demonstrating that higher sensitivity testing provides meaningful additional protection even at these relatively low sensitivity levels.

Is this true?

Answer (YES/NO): YES